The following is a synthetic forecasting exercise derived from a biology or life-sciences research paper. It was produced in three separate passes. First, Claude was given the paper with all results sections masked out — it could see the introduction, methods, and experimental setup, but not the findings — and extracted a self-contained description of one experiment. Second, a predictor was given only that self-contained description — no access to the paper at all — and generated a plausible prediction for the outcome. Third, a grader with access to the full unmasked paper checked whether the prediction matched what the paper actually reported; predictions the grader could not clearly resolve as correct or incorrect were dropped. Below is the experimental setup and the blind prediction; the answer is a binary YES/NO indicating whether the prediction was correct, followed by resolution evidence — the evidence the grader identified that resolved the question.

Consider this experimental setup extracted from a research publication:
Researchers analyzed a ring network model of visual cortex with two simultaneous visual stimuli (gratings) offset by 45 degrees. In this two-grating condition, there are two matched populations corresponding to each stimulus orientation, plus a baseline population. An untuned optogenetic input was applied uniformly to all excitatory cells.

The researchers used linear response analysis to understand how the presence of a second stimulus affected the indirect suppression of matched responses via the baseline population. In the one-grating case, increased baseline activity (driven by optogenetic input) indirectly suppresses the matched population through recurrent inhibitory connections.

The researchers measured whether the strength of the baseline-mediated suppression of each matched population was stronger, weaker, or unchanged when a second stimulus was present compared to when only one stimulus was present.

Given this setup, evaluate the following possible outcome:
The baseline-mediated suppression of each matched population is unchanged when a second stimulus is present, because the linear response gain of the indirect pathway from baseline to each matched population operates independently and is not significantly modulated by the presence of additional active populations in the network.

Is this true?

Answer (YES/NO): NO